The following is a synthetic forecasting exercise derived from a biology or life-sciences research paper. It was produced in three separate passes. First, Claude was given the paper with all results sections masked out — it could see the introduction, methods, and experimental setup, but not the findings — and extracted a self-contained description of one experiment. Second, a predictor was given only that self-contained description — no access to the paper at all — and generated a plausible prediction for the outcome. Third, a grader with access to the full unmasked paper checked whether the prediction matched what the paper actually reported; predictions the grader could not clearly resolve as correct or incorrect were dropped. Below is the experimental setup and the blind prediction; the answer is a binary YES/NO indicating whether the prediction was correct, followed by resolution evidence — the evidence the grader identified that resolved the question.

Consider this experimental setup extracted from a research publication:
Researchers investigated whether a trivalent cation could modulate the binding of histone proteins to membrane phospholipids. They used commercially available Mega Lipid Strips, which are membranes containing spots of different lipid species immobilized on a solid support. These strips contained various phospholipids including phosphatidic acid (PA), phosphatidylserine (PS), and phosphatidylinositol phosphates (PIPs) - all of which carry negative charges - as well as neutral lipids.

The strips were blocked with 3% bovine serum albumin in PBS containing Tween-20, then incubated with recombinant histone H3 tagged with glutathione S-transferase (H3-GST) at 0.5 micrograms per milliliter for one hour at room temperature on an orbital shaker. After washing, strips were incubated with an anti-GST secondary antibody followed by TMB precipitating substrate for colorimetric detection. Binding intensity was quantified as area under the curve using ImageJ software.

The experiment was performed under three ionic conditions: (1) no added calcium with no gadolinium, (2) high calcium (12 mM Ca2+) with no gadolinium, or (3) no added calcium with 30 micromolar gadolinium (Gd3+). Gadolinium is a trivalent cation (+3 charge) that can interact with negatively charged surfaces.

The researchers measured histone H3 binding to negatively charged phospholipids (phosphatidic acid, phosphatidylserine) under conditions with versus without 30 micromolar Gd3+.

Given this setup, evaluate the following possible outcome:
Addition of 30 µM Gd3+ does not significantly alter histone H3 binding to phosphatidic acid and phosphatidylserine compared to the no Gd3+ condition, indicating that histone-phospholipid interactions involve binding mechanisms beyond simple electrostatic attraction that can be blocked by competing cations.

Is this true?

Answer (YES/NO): NO